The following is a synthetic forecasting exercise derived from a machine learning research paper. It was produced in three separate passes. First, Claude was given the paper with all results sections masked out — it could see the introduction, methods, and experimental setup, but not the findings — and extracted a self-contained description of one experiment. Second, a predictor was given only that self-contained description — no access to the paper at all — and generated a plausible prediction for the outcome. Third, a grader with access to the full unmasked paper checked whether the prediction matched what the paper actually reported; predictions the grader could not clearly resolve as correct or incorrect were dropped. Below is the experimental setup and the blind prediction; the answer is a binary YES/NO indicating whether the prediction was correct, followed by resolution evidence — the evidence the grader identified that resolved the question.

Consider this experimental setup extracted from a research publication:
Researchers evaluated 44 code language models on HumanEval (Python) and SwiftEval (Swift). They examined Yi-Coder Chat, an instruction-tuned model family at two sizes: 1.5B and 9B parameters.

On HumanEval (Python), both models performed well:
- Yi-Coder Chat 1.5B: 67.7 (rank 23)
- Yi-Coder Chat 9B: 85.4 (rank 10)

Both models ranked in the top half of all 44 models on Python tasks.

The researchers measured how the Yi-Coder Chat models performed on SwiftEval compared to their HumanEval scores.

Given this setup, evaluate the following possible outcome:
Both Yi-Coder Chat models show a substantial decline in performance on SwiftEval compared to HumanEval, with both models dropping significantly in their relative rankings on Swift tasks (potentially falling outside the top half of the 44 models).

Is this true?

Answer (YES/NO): YES